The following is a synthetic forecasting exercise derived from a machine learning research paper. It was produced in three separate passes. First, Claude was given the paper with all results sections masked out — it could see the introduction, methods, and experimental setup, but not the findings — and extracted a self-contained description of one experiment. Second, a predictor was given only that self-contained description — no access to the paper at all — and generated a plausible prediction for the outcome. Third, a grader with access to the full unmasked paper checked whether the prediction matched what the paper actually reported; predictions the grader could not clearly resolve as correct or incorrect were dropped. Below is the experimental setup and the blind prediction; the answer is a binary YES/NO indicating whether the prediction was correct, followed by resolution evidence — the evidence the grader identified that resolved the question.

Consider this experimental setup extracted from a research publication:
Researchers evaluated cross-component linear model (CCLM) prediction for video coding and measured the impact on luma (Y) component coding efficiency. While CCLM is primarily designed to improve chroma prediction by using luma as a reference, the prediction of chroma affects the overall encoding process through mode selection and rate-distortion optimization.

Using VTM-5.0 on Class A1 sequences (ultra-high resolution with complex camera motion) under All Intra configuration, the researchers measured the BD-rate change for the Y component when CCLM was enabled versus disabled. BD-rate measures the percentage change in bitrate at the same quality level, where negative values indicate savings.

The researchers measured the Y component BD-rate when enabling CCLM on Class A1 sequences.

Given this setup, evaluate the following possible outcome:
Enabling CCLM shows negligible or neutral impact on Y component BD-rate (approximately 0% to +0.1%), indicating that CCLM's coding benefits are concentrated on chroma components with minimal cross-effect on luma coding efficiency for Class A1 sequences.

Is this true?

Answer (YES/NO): NO